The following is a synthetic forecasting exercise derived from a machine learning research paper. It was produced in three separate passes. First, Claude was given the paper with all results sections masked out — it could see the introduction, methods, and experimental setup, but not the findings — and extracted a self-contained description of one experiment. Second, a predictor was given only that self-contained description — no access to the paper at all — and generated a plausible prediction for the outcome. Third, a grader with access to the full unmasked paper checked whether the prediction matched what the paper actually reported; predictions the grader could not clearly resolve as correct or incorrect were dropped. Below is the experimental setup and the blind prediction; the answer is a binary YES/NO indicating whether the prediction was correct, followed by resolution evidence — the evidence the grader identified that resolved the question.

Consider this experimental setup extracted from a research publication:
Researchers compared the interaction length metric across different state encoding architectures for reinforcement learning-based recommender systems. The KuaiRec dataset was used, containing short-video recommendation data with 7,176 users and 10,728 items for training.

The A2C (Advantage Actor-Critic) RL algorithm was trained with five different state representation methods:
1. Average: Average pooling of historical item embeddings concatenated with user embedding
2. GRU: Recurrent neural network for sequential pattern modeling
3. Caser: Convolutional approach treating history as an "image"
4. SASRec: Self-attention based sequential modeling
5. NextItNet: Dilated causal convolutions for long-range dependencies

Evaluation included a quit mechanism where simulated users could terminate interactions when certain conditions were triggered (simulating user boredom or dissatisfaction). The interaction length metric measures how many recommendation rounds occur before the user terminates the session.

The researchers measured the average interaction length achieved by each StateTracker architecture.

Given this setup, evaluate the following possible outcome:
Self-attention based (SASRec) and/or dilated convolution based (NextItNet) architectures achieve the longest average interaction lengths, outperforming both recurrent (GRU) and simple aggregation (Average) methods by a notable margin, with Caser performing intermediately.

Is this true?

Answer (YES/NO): NO